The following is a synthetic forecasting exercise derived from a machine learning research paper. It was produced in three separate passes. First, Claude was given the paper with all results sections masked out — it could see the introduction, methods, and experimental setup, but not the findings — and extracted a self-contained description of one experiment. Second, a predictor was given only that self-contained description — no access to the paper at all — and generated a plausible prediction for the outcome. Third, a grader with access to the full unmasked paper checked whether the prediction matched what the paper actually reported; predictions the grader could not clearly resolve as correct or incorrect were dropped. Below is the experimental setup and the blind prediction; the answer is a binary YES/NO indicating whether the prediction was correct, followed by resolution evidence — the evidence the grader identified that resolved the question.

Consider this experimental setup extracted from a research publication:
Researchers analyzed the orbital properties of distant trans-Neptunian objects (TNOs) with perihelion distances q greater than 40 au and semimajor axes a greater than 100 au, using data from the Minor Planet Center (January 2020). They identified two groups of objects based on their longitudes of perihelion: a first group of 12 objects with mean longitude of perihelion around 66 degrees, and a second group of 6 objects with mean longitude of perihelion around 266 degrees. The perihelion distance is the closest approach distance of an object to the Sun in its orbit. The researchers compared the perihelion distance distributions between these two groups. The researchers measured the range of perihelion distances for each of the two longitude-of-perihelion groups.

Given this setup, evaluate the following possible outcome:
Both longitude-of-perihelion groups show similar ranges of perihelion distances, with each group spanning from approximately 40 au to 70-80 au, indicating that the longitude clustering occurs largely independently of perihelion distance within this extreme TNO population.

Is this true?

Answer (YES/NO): NO